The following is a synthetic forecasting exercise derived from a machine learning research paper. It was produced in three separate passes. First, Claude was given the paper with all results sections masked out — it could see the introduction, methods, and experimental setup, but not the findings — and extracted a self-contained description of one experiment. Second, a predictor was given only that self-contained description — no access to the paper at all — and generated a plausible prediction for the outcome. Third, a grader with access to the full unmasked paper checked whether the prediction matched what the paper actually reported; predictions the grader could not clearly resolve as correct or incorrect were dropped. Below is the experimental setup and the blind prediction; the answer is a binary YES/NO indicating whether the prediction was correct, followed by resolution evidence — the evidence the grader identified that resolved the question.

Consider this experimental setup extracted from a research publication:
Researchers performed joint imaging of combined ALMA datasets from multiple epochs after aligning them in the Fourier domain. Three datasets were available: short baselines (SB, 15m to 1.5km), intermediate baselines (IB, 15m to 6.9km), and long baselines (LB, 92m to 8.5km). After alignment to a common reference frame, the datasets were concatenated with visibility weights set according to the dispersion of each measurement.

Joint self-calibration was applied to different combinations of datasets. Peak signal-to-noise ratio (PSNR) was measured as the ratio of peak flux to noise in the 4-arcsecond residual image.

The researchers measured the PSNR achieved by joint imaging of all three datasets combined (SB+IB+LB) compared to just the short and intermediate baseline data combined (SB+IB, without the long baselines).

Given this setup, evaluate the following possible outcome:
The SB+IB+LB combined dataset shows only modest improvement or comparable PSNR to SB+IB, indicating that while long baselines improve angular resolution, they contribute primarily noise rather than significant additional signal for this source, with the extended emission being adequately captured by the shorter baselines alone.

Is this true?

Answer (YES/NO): YES